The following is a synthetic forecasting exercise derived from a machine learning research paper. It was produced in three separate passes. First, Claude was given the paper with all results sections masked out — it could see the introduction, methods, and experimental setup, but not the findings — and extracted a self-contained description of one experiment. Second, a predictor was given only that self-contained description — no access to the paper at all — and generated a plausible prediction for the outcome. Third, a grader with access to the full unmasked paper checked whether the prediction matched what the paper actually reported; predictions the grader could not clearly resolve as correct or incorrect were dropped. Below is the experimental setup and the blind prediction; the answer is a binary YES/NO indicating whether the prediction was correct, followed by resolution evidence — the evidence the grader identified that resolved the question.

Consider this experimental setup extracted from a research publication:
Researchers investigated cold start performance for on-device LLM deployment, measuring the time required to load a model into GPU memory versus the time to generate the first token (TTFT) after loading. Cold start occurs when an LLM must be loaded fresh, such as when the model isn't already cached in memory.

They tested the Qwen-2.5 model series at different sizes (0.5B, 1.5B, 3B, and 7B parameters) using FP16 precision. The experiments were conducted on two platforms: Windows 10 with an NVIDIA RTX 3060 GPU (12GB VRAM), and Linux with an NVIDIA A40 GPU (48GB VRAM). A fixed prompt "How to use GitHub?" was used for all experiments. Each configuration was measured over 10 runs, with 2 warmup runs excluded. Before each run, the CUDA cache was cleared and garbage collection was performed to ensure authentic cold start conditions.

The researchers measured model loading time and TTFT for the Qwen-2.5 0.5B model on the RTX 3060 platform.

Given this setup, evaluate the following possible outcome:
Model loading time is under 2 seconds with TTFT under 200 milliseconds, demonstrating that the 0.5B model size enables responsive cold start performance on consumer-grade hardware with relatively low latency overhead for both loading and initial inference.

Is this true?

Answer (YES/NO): YES